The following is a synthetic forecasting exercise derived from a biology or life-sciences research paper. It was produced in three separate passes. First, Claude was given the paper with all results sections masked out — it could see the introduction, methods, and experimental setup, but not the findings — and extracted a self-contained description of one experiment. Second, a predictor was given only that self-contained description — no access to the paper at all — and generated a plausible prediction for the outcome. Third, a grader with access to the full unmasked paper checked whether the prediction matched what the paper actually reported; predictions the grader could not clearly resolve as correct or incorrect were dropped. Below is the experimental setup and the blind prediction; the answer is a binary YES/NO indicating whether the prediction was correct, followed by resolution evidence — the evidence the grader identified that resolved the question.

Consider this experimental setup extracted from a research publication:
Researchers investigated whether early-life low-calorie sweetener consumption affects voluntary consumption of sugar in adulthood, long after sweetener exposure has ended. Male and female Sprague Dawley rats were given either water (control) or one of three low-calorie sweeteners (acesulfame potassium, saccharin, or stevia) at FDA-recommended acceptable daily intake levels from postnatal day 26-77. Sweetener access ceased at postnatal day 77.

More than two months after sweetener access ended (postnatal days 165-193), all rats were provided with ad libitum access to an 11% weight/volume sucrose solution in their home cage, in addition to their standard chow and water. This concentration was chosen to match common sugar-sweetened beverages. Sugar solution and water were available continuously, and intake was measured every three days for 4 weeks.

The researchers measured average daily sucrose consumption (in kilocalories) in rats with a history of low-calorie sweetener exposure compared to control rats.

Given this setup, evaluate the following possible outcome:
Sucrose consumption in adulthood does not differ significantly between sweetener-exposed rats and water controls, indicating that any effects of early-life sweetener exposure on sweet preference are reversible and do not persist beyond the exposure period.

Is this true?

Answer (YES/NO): NO